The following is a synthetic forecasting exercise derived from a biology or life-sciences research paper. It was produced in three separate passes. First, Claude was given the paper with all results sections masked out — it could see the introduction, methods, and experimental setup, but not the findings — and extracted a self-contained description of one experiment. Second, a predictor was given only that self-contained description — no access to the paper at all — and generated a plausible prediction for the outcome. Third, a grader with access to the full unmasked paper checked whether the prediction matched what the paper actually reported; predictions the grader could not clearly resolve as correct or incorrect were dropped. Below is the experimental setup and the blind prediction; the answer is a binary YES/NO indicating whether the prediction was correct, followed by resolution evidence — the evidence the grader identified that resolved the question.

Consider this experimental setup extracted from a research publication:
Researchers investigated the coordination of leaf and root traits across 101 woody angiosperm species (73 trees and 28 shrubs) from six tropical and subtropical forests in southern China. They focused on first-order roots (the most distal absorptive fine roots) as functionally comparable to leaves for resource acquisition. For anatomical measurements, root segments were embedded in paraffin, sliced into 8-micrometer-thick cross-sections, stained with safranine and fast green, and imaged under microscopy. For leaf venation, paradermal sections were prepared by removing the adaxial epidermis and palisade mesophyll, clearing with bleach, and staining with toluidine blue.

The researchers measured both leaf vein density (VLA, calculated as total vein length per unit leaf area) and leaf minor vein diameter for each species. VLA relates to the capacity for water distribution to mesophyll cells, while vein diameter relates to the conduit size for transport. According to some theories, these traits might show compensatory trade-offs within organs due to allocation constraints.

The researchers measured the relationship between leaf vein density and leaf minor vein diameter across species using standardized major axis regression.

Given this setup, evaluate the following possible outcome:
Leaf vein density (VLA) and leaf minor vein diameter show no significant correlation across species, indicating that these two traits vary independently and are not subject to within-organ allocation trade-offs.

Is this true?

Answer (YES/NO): NO